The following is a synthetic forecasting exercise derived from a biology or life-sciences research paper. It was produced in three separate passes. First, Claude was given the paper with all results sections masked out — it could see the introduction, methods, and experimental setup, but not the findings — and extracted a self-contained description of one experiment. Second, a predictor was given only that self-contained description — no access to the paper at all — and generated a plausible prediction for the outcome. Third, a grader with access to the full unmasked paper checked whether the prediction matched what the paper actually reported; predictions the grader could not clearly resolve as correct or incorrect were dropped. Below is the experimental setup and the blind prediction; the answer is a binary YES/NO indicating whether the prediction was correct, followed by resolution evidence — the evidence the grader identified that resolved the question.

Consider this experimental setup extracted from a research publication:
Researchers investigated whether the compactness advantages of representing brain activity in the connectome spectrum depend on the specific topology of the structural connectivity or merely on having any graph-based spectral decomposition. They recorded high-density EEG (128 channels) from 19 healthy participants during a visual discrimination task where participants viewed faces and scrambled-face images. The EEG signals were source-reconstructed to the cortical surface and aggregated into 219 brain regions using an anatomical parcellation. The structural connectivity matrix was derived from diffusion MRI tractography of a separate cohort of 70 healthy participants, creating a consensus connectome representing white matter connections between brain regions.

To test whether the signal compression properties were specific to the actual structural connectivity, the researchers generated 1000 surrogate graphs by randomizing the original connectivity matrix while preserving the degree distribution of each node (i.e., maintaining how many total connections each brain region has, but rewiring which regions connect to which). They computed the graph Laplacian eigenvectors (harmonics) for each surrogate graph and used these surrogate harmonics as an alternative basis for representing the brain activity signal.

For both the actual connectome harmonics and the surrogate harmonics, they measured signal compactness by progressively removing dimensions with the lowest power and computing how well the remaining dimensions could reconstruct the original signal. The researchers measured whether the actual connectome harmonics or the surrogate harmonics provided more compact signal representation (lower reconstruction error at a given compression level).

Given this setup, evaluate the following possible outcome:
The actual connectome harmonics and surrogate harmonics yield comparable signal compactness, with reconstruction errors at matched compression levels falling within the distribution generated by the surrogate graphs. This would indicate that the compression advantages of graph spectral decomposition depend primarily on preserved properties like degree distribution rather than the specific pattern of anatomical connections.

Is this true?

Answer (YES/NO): NO